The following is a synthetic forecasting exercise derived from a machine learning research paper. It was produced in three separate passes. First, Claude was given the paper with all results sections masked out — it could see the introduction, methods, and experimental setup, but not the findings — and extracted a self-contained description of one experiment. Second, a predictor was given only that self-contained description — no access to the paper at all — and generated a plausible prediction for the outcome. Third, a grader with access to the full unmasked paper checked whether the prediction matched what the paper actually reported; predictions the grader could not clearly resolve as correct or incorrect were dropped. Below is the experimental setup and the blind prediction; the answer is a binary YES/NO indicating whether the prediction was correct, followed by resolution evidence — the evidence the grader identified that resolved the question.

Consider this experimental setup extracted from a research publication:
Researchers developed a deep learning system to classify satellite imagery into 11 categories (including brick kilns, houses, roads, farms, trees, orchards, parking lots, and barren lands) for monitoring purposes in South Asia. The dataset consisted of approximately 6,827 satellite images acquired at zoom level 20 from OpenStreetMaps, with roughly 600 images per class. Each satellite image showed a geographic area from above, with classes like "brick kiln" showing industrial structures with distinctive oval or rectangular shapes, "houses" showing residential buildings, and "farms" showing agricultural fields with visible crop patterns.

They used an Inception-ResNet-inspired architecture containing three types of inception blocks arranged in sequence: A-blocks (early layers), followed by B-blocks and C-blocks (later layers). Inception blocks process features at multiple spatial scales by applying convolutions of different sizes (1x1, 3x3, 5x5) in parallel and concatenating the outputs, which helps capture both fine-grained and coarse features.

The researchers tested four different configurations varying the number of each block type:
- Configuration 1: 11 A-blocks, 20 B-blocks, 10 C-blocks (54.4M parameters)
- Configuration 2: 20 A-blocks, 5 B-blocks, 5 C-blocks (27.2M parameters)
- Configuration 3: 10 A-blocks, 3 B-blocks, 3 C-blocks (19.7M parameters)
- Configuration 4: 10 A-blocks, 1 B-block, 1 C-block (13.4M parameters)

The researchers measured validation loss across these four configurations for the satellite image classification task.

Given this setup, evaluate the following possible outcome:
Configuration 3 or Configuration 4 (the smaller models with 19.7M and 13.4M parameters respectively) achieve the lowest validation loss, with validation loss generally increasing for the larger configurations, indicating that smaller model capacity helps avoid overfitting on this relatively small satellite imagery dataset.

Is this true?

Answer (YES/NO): NO